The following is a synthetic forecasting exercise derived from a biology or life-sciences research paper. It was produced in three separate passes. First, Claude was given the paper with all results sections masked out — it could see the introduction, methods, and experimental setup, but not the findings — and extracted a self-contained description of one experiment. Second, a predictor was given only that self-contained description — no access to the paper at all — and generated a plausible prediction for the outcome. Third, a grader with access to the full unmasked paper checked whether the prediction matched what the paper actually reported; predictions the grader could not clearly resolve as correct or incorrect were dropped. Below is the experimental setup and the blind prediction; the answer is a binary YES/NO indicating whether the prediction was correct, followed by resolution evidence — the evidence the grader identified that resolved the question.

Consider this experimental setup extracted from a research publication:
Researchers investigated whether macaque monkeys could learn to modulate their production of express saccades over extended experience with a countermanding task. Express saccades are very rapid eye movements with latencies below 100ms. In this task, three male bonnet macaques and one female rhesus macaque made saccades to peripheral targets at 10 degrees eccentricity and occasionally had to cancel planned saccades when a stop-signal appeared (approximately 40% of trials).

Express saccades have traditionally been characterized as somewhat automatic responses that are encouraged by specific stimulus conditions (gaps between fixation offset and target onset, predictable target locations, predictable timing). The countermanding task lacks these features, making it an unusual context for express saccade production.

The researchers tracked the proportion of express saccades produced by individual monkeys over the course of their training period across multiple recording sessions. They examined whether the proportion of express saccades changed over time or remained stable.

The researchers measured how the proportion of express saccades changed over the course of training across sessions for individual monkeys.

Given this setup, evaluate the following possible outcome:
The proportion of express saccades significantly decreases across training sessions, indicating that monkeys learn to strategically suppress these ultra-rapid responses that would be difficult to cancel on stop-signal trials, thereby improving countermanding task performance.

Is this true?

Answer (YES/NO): NO